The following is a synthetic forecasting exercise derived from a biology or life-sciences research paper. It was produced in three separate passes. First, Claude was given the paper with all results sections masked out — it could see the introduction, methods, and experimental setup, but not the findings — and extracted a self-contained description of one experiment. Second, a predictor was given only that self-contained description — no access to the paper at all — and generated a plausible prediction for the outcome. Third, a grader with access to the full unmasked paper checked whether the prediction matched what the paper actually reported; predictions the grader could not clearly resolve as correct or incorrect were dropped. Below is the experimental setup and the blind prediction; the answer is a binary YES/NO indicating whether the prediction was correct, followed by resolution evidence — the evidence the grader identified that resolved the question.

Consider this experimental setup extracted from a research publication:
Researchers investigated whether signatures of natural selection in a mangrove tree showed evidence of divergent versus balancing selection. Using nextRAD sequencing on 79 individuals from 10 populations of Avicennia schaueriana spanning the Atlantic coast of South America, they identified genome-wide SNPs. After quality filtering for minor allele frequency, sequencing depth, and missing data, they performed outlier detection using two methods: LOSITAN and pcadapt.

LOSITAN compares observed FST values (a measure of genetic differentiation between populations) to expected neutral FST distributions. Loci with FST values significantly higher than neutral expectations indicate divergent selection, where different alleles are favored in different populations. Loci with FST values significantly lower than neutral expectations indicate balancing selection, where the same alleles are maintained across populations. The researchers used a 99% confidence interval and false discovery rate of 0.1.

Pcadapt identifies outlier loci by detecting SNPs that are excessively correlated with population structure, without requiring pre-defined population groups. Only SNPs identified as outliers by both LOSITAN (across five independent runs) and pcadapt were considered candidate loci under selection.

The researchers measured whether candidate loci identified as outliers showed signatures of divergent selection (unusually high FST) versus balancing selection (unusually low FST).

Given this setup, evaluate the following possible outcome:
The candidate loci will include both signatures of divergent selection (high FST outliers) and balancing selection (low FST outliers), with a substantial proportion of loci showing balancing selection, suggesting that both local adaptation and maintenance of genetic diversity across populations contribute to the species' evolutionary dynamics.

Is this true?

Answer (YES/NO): NO